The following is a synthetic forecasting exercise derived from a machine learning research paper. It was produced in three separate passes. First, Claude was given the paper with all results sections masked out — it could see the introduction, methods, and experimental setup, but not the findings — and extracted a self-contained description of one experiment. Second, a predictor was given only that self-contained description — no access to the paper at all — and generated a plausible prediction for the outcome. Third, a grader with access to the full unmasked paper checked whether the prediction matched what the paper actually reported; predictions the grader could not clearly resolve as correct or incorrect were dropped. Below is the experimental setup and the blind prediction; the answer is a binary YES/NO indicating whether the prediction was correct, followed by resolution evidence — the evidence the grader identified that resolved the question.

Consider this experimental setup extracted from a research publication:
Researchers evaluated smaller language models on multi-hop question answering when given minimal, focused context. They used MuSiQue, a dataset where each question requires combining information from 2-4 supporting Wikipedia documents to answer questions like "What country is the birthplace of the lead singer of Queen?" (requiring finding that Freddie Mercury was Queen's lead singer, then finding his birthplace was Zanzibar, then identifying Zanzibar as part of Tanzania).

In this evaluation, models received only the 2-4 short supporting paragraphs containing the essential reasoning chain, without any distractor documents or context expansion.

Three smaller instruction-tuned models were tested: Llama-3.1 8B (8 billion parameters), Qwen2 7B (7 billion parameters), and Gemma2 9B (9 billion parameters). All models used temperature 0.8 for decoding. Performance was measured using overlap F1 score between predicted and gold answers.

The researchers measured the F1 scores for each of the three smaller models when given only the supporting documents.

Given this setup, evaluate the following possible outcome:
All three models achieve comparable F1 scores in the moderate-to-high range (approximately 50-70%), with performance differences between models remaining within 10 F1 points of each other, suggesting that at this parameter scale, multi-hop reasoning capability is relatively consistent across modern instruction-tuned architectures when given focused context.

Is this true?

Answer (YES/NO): NO